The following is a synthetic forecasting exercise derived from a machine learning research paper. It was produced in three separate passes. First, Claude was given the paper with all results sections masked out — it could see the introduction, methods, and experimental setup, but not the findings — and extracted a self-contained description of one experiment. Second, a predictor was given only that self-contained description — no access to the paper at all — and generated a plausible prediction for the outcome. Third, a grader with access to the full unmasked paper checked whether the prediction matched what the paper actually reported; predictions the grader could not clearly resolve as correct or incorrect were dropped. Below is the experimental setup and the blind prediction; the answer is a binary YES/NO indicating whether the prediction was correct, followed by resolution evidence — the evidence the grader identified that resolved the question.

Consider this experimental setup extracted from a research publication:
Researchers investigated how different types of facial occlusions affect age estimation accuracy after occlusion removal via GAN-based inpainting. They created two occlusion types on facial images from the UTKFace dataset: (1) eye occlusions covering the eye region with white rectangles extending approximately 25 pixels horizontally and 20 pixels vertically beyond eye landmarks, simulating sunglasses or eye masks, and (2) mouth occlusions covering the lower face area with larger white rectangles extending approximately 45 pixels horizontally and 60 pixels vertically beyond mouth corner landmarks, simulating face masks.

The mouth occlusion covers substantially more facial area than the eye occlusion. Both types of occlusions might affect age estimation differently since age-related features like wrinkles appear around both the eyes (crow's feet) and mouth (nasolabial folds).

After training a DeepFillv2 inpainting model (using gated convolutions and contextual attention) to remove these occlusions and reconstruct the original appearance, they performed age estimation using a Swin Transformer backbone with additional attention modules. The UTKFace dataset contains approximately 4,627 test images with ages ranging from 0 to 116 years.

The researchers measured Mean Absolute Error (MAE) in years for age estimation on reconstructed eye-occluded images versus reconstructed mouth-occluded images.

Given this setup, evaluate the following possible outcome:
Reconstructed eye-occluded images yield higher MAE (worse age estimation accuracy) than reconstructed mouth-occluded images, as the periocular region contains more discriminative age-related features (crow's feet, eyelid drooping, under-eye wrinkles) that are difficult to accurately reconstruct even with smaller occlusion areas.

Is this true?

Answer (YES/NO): NO